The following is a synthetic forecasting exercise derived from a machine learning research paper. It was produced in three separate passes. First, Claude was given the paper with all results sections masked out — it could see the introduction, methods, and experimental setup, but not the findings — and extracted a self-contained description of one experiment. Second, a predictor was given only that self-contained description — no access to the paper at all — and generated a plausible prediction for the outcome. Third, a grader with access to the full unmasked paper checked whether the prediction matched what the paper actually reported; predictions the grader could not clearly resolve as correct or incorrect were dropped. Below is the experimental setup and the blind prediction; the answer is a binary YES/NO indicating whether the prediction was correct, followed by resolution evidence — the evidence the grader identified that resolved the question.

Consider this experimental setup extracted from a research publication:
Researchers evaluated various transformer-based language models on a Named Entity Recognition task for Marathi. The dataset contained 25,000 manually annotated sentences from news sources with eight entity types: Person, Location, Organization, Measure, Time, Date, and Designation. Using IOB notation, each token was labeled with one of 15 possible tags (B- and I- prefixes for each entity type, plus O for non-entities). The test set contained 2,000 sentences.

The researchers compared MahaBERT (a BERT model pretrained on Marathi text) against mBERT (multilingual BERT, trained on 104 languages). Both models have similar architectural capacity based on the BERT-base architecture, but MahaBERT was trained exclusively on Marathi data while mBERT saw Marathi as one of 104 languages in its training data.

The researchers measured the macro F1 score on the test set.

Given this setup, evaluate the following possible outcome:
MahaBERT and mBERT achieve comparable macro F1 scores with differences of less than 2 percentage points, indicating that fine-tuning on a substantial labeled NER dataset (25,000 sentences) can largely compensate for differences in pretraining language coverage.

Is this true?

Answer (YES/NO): YES